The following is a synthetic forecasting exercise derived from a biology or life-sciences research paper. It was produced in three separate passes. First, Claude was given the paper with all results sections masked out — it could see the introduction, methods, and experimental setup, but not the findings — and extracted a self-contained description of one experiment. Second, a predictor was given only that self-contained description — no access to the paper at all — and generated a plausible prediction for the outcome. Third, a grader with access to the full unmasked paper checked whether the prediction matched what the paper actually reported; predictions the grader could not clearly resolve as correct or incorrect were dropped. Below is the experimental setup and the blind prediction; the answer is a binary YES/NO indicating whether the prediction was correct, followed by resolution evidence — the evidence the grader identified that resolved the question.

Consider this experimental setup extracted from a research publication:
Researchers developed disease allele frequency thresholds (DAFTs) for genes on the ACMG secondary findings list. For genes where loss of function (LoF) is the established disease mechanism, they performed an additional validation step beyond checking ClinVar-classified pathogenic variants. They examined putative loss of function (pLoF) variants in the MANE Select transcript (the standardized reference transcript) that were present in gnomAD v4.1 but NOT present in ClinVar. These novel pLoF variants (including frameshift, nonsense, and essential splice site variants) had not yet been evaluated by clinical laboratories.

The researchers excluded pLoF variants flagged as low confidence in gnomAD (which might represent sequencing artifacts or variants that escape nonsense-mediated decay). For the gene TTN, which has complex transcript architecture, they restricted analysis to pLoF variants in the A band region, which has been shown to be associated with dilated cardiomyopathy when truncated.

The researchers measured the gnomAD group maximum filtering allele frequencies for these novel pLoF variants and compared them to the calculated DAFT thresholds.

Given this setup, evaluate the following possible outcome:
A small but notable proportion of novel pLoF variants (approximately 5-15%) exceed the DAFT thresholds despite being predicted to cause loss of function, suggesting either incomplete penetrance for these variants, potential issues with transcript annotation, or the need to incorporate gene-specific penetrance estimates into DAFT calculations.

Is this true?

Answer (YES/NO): NO